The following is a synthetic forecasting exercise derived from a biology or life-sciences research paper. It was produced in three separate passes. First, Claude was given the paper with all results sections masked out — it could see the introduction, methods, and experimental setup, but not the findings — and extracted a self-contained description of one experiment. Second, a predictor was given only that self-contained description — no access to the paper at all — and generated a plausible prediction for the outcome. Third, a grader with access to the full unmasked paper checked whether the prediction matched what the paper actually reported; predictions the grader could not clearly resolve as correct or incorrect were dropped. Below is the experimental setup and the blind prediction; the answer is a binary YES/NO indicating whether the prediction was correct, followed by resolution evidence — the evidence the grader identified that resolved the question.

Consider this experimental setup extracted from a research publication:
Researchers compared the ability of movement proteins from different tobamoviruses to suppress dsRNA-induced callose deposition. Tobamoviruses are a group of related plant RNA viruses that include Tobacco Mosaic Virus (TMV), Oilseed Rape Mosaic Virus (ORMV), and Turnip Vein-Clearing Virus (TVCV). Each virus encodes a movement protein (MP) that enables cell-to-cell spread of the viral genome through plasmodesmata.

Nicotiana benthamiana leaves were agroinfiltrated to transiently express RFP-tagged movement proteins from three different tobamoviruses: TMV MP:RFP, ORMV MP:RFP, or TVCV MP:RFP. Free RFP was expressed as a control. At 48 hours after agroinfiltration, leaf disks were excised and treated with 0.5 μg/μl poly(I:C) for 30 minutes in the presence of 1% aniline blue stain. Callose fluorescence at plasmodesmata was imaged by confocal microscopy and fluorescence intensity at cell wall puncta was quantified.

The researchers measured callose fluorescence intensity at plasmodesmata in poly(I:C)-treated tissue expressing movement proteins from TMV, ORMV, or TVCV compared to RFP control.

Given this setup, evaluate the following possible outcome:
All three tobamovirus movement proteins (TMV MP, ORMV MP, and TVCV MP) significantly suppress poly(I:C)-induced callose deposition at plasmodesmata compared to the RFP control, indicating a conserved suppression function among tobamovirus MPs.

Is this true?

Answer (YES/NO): YES